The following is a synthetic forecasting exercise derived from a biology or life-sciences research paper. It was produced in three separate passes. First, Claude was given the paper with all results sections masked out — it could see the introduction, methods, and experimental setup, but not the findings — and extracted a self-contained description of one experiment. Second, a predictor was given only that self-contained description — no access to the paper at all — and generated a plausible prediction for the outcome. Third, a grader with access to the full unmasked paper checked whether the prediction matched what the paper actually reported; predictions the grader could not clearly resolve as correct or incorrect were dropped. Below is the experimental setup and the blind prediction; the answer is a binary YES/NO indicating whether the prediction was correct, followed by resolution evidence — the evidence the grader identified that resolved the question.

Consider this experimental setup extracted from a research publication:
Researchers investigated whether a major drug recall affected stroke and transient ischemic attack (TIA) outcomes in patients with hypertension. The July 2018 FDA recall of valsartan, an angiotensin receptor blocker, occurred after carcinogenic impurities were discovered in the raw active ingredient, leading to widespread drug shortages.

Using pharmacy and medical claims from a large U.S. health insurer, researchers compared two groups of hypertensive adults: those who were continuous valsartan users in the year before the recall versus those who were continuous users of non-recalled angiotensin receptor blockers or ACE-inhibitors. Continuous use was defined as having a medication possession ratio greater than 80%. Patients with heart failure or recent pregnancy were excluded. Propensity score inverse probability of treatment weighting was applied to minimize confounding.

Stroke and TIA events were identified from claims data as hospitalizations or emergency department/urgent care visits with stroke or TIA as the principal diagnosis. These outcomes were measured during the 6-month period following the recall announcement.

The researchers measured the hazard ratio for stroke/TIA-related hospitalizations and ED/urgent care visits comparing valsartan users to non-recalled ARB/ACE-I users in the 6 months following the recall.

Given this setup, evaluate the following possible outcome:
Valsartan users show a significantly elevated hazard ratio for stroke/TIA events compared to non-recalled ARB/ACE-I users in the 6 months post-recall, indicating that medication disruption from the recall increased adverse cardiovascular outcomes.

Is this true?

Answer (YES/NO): NO